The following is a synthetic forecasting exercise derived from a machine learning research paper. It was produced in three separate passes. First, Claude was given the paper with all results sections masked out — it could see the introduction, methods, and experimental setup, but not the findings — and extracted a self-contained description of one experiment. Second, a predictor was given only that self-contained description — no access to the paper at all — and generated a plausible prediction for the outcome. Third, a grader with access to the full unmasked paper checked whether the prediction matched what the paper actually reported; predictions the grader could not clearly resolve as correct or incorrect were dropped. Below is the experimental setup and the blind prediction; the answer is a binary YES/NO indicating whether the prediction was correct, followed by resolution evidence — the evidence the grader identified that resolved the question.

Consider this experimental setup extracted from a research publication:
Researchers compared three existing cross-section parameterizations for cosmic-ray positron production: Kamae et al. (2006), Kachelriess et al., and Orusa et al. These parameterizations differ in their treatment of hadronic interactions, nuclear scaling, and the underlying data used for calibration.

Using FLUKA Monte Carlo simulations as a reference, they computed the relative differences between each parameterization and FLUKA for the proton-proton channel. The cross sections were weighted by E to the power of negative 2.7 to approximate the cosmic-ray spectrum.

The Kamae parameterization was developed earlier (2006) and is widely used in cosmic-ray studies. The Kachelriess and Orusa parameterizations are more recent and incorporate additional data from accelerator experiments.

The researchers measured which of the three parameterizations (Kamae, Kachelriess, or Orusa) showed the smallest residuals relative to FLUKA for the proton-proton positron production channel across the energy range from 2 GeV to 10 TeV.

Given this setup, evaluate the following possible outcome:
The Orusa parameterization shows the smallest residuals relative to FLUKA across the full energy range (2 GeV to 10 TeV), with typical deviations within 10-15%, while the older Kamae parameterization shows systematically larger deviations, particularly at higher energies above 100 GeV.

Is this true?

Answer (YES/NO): NO